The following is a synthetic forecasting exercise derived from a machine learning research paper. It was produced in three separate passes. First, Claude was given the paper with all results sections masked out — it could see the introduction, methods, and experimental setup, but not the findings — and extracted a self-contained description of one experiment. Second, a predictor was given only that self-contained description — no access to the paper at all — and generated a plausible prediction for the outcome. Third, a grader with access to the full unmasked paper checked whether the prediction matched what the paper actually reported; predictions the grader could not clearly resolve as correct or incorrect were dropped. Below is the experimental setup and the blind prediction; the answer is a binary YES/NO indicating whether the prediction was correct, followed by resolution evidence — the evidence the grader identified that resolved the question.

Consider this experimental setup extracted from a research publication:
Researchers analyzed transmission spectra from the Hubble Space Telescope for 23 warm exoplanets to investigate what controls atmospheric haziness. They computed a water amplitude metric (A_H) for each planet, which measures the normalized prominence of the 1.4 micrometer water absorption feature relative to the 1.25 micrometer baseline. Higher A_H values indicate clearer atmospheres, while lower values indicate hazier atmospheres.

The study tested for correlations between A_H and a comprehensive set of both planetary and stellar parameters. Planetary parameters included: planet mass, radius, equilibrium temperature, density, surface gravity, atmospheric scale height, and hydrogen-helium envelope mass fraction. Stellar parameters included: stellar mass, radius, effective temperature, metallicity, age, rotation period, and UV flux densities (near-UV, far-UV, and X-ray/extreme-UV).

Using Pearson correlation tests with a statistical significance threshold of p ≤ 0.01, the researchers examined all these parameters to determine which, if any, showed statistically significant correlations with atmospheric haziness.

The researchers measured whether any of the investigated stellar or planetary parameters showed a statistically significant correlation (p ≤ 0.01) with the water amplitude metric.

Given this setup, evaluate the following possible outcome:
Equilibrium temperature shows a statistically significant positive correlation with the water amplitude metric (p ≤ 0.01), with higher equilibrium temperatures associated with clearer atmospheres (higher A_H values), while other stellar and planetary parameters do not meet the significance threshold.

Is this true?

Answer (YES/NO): NO